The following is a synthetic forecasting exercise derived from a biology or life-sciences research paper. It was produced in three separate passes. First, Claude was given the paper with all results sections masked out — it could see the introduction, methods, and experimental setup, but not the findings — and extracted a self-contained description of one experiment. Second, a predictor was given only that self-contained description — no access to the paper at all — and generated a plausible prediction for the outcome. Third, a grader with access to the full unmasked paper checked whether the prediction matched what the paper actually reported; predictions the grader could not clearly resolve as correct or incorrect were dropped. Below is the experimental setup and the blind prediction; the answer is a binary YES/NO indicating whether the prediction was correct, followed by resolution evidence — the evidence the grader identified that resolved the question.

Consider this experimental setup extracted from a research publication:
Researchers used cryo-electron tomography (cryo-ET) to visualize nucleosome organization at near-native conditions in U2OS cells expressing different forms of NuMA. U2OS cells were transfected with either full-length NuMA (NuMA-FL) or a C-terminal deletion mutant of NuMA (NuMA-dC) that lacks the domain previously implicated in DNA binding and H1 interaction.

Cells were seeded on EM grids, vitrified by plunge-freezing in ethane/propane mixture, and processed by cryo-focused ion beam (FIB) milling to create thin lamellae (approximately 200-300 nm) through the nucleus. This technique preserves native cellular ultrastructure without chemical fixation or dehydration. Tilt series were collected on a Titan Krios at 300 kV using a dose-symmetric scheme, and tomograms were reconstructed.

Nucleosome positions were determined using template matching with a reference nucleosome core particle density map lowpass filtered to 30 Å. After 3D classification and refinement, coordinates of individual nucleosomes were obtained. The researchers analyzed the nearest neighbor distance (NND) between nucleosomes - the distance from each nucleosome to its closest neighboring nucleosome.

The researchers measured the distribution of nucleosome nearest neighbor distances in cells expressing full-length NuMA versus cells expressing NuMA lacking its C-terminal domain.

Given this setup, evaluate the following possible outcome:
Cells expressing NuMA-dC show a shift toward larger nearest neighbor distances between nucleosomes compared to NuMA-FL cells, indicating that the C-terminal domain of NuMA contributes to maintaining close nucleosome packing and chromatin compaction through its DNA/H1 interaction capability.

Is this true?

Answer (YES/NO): YES